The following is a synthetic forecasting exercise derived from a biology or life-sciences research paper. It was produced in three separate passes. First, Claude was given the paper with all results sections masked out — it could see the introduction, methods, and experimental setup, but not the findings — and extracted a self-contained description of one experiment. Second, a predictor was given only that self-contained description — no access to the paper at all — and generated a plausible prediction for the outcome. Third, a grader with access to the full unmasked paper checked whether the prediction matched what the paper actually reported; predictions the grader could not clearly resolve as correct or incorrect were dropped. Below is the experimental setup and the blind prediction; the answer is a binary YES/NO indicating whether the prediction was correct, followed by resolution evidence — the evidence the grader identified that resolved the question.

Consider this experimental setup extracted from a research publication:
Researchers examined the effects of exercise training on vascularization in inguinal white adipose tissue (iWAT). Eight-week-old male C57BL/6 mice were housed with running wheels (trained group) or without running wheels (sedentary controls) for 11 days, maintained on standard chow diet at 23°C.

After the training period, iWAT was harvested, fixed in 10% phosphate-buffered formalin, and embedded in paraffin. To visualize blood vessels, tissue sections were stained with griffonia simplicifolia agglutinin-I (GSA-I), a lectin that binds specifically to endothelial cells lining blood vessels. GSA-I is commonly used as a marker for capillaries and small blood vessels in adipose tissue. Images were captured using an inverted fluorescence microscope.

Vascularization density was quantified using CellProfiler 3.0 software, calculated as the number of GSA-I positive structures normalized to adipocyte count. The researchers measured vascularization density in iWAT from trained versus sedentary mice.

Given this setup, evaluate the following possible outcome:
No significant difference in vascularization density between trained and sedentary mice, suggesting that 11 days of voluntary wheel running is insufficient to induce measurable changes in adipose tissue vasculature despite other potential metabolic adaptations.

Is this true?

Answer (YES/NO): NO